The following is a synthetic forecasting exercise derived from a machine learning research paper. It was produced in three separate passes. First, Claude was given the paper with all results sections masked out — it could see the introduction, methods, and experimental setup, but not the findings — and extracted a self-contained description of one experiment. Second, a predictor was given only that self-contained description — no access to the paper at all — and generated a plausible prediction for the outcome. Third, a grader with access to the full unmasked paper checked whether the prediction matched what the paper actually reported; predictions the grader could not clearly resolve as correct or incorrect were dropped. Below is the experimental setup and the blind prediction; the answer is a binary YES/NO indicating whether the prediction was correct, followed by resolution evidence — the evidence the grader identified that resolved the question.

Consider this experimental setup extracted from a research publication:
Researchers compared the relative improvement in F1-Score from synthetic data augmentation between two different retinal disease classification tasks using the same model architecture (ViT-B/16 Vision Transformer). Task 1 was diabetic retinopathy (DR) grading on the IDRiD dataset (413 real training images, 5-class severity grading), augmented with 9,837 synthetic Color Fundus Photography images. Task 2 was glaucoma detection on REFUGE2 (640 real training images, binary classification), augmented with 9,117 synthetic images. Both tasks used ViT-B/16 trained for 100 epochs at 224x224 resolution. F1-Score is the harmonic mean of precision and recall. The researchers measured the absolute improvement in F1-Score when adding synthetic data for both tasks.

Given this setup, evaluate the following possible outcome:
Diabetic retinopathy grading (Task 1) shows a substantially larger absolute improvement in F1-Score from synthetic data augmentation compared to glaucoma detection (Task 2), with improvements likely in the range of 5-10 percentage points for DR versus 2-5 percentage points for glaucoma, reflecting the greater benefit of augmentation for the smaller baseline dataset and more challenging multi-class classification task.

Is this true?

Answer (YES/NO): NO